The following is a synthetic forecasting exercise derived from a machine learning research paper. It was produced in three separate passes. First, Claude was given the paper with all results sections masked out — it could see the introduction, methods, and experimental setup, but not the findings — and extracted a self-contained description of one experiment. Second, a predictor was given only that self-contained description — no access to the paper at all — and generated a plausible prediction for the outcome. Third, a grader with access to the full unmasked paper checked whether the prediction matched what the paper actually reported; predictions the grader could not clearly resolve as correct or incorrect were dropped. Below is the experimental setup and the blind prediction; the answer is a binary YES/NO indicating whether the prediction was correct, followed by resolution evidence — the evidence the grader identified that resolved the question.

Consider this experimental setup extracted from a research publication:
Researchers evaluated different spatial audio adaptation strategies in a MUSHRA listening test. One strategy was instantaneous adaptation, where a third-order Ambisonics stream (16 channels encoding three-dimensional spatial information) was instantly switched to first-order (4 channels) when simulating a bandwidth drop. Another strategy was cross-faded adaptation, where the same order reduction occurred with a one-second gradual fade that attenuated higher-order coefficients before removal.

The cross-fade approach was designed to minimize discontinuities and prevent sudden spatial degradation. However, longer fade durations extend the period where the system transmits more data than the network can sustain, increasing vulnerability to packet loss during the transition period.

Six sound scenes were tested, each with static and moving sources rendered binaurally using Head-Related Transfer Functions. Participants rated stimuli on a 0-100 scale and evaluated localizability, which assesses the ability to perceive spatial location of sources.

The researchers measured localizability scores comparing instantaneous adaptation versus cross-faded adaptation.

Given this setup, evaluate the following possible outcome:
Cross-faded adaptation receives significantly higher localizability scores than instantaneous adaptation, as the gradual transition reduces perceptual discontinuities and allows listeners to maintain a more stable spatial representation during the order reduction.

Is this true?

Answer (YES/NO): NO